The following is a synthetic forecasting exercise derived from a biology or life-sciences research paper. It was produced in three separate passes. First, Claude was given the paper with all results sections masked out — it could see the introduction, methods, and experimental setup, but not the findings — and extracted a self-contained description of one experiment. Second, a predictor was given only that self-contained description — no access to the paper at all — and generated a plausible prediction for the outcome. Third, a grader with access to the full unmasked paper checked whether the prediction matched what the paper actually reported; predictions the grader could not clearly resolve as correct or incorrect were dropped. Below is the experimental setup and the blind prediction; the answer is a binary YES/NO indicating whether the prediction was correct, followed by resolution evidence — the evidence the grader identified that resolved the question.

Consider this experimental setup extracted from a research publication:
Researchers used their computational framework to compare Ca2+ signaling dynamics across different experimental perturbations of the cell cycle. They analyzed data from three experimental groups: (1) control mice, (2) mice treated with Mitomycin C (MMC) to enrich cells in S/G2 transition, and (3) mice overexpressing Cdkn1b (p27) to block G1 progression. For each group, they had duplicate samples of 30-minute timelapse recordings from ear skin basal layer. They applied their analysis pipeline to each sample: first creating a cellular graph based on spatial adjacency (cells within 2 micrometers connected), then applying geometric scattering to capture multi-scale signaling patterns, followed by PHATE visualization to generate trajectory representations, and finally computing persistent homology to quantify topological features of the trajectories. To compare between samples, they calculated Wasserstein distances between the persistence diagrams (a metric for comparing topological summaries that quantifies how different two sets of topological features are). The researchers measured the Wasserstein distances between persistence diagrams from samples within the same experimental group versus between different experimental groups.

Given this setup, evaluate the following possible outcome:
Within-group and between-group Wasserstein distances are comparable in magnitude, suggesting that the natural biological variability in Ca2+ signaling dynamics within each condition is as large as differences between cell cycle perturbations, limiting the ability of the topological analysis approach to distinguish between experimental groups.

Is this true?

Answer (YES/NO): NO